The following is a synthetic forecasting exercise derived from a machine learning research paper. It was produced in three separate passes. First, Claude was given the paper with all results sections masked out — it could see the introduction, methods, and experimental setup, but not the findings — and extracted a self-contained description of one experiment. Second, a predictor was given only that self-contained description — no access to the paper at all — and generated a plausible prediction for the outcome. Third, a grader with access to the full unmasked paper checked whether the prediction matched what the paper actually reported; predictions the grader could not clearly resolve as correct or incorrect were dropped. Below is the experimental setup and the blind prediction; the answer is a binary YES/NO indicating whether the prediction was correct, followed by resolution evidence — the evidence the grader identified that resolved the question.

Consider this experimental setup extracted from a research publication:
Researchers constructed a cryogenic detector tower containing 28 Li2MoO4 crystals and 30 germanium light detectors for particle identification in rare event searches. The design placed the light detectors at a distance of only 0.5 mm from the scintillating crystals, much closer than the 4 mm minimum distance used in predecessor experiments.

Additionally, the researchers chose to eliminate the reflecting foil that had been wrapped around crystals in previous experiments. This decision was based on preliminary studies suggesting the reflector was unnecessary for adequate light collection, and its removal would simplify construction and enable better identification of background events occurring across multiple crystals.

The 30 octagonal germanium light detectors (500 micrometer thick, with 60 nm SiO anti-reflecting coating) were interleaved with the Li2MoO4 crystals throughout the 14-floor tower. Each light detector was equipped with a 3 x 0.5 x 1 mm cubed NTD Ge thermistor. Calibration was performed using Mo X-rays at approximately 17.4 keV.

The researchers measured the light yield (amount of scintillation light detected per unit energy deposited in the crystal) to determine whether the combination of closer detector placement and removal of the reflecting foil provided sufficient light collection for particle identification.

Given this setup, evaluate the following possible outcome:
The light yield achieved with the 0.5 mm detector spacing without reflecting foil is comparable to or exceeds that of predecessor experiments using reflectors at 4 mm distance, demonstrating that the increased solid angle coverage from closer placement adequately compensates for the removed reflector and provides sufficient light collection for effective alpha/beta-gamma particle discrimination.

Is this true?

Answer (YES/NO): YES